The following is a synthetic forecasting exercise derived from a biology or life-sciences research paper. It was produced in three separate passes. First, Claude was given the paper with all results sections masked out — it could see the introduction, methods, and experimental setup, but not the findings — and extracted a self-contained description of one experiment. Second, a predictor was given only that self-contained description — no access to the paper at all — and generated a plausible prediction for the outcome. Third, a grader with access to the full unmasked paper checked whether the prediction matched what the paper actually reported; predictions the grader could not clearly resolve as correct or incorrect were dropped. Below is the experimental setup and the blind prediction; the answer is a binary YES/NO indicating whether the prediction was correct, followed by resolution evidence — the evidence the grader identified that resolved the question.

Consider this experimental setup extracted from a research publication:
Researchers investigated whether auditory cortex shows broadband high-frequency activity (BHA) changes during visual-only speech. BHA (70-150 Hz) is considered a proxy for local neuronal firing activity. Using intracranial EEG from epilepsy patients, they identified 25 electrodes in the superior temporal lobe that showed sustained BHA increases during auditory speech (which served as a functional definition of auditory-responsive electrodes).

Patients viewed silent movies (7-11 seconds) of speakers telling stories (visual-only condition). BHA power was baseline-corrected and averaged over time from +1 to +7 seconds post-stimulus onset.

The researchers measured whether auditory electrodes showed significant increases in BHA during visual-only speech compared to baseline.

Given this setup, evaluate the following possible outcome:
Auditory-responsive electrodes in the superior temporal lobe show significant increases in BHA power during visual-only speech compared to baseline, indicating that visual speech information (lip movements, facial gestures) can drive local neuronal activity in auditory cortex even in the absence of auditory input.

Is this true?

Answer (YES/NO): NO